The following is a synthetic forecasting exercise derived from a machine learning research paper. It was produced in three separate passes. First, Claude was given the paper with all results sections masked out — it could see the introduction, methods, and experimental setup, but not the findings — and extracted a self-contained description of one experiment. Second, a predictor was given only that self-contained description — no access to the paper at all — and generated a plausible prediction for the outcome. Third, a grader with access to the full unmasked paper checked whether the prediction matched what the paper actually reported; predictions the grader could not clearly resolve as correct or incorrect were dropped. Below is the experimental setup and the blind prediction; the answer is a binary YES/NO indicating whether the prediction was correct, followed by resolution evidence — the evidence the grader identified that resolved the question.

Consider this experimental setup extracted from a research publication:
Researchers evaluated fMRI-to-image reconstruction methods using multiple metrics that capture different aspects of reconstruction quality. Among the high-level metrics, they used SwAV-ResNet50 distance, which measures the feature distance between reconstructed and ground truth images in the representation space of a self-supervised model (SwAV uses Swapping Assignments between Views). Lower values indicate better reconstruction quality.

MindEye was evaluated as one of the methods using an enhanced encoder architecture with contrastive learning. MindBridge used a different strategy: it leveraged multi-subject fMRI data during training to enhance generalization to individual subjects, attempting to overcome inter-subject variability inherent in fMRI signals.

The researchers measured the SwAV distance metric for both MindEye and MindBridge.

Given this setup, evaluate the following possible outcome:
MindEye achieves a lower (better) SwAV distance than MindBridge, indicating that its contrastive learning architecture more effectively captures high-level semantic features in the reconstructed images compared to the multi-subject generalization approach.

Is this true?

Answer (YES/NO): YES